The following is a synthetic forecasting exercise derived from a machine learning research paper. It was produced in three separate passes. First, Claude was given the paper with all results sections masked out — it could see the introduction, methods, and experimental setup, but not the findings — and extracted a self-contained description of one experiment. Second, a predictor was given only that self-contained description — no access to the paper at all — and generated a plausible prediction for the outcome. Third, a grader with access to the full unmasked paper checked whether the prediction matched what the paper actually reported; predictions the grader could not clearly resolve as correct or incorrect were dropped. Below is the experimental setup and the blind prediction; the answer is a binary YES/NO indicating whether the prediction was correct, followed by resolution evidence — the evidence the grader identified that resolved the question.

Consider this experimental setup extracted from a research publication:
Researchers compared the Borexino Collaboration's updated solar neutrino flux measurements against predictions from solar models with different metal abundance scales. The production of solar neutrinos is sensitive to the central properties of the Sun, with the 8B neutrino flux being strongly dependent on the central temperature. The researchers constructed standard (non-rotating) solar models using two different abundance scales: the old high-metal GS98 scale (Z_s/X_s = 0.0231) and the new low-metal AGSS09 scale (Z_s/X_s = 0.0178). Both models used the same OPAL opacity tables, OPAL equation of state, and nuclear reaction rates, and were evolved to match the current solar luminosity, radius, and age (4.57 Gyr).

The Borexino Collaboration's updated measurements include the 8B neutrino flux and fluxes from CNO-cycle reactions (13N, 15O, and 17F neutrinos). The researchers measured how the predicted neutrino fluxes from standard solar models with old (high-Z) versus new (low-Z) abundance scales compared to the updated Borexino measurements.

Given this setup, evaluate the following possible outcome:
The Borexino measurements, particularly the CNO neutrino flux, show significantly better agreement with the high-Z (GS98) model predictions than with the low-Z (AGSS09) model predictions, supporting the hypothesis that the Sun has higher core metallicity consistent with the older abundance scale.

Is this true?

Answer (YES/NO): NO